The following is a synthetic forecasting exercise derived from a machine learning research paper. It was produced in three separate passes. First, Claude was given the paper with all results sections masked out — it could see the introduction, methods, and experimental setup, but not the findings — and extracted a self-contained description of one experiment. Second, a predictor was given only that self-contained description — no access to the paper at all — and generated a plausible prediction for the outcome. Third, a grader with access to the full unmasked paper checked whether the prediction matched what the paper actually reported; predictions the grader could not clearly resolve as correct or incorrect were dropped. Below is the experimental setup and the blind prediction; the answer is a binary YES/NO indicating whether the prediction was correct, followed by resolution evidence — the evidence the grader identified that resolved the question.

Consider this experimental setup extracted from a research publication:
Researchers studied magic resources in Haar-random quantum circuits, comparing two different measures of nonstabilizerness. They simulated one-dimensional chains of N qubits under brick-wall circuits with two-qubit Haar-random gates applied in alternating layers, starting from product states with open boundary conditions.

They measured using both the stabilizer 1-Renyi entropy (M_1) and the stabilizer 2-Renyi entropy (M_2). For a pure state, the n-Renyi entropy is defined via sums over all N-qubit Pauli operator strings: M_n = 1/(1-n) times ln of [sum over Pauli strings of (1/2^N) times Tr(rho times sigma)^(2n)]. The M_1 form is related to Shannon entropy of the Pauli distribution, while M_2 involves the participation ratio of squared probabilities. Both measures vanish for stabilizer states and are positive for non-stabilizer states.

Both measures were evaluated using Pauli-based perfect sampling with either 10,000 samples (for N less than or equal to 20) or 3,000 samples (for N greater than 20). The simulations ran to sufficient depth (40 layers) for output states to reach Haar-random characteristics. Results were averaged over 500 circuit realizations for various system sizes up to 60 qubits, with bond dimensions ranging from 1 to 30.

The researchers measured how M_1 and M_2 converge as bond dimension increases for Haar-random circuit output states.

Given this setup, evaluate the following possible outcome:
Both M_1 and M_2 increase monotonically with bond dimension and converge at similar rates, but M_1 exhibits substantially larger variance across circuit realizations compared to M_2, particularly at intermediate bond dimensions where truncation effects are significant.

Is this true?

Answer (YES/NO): NO